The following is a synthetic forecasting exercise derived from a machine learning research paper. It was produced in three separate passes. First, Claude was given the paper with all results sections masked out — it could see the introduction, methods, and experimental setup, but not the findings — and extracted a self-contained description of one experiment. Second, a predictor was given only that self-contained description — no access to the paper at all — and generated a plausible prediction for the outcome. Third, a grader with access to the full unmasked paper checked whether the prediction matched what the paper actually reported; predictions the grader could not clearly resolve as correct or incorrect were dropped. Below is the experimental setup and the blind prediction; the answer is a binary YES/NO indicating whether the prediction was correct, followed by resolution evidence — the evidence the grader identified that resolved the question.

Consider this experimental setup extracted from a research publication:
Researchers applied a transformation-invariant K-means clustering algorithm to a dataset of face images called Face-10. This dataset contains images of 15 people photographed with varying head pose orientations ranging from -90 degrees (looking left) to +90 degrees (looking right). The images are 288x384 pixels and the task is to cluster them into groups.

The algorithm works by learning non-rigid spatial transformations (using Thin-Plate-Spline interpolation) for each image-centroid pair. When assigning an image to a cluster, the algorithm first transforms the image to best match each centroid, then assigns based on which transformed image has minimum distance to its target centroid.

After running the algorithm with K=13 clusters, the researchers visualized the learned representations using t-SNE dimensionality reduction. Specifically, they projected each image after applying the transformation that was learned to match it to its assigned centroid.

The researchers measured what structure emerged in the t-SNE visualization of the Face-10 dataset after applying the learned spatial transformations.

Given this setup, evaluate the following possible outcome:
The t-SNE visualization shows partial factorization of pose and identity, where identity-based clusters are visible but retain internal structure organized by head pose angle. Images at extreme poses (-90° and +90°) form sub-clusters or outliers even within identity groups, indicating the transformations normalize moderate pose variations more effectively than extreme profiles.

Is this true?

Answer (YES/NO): NO